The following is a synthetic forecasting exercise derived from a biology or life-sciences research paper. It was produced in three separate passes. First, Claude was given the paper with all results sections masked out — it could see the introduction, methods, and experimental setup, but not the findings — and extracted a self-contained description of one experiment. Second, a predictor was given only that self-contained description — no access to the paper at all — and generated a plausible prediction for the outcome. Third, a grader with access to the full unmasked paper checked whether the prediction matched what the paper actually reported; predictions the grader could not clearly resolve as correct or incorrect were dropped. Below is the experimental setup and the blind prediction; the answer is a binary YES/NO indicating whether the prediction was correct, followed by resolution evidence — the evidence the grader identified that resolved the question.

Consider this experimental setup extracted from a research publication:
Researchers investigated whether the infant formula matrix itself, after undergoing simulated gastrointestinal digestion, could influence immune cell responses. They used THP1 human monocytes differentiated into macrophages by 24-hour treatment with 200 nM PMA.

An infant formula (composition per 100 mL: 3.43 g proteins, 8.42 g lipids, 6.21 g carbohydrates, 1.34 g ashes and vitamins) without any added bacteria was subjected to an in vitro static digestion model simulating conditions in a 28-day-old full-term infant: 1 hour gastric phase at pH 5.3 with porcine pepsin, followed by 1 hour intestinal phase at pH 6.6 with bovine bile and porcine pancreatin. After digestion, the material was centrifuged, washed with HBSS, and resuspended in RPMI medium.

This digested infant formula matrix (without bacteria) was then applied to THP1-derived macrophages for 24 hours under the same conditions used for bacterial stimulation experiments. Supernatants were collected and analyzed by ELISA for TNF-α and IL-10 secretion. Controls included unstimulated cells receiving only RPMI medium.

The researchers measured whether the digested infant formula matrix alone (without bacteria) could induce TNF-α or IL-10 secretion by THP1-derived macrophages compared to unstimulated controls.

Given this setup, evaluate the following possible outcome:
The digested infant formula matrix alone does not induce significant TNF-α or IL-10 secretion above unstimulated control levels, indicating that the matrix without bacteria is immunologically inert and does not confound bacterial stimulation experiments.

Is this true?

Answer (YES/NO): NO